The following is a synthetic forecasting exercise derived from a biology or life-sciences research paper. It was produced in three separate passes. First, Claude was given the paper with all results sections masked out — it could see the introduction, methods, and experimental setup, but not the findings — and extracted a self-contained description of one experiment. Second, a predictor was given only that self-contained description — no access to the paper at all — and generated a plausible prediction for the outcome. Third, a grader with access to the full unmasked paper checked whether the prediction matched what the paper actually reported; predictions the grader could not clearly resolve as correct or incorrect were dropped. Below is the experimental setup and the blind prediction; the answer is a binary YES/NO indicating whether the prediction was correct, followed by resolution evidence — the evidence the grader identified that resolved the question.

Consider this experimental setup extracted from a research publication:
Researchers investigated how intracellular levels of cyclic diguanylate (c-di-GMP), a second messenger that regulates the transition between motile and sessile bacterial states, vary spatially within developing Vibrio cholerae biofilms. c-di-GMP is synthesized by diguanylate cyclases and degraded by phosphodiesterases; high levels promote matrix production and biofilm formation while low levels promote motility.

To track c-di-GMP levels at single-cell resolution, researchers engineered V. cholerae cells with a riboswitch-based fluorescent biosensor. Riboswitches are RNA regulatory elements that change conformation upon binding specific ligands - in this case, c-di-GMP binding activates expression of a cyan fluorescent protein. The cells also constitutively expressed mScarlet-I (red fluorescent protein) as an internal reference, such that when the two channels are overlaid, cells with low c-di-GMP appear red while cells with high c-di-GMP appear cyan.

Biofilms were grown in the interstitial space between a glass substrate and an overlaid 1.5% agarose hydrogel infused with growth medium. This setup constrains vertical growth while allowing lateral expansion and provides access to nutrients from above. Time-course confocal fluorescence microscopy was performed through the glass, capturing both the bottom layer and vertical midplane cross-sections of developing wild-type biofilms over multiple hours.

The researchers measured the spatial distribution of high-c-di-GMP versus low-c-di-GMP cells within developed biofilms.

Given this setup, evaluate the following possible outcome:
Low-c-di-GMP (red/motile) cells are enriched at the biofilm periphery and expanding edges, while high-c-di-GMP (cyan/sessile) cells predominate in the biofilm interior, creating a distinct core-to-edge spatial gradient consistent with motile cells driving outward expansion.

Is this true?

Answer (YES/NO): YES